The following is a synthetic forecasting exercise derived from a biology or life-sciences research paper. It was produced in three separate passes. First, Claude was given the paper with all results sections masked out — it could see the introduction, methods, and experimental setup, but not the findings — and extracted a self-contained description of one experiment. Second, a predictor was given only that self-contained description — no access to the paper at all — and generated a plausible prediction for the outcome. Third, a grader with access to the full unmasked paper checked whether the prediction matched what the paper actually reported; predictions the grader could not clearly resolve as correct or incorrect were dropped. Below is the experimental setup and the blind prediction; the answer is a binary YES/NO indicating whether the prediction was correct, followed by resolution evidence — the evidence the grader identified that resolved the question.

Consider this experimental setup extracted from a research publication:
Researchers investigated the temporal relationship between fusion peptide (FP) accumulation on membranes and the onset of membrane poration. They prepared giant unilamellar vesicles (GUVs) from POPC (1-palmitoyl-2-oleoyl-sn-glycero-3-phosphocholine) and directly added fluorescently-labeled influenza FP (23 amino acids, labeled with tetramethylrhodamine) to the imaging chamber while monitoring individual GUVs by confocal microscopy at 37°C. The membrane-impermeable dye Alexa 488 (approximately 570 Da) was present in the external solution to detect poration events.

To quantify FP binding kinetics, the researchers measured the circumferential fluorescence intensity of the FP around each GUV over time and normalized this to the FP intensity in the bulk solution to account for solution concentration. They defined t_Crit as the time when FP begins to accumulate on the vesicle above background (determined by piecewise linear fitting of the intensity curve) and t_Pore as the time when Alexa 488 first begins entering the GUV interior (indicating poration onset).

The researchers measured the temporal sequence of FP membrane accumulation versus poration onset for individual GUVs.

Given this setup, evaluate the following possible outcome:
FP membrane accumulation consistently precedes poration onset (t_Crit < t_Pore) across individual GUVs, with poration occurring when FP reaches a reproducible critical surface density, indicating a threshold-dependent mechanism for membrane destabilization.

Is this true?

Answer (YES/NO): YES